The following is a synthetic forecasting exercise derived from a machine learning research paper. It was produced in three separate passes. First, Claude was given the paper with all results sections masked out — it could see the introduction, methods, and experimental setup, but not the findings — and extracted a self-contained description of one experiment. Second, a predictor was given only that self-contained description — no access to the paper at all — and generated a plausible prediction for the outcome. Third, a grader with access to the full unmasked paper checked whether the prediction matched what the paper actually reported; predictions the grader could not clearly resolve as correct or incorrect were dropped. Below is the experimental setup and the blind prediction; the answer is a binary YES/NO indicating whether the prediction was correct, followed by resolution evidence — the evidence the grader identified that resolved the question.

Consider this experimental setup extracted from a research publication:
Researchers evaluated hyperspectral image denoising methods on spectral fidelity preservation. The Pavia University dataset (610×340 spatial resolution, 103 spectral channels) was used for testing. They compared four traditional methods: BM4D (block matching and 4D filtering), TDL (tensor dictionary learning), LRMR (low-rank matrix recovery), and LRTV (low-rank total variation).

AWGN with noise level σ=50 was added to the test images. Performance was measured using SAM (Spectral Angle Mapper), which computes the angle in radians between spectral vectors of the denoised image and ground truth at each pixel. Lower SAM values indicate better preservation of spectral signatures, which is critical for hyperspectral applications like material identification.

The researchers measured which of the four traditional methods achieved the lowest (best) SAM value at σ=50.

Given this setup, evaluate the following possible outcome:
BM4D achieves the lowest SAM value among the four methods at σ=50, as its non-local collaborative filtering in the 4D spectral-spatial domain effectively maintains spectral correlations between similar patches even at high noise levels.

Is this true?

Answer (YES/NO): NO